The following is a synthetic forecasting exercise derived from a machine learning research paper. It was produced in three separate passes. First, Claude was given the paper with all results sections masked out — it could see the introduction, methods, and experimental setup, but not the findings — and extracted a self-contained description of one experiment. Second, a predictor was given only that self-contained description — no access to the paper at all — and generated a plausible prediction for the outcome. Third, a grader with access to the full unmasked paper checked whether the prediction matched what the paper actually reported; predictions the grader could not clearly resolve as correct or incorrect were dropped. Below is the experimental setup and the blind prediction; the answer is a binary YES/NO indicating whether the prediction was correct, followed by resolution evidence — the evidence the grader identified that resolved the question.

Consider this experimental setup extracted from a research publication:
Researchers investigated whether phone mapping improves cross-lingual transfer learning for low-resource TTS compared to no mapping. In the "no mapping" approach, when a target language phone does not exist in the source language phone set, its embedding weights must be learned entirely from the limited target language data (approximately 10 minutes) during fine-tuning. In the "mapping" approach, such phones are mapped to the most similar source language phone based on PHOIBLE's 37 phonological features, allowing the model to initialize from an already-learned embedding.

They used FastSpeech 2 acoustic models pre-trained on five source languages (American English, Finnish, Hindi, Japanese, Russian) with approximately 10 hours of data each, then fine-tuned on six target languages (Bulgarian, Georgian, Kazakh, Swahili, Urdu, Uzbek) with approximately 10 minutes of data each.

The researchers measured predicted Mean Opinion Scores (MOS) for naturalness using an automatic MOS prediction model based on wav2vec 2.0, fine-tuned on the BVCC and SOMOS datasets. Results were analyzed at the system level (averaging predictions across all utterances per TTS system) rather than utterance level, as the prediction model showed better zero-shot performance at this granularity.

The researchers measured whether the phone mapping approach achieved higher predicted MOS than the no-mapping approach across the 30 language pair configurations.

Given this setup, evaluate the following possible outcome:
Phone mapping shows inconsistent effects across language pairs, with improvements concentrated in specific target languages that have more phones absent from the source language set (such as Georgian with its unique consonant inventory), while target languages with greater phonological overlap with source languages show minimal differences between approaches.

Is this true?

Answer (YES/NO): NO